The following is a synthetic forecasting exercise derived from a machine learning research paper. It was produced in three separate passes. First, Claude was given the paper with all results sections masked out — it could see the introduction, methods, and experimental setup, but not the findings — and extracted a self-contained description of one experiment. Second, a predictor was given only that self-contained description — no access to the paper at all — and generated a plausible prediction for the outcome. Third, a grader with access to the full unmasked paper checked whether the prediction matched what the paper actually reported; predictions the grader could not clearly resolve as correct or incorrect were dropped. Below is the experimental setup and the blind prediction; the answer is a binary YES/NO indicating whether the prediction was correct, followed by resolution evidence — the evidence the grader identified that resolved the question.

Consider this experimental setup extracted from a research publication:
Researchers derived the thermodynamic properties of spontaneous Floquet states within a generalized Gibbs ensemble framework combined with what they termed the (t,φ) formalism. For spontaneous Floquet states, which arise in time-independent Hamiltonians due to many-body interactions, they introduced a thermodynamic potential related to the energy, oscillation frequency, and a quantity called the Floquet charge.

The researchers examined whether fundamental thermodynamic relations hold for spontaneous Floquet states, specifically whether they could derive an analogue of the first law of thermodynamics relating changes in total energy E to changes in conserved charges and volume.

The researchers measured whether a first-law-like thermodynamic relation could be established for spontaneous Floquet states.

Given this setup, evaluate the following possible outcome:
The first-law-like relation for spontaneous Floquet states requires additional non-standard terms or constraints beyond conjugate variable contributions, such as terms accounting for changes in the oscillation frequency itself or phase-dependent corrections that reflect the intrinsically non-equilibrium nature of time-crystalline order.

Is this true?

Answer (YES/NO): NO